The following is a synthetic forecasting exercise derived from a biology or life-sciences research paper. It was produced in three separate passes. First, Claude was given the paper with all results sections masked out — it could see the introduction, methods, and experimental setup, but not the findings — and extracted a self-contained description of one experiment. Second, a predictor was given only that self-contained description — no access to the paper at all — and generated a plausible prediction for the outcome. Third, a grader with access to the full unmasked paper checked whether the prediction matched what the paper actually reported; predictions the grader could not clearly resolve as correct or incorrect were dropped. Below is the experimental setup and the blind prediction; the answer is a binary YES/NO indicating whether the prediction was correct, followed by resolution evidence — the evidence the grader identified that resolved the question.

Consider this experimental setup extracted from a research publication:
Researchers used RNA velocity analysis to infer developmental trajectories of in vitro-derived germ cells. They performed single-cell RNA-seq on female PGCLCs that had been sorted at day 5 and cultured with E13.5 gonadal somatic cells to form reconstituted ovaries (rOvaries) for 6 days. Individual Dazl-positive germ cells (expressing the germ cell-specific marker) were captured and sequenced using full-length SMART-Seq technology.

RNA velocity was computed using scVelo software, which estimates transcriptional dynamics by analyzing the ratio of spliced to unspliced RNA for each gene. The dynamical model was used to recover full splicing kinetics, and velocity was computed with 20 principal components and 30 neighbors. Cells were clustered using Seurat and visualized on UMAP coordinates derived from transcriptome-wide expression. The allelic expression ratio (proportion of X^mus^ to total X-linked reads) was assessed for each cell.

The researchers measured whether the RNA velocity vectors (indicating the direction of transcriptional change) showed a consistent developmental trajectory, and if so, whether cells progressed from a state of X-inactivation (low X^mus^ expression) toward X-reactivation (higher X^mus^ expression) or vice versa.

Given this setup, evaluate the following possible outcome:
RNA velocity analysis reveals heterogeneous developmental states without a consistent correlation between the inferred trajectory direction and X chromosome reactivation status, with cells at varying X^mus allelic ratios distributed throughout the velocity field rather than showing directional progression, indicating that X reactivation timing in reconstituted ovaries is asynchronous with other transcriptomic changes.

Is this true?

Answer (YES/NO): NO